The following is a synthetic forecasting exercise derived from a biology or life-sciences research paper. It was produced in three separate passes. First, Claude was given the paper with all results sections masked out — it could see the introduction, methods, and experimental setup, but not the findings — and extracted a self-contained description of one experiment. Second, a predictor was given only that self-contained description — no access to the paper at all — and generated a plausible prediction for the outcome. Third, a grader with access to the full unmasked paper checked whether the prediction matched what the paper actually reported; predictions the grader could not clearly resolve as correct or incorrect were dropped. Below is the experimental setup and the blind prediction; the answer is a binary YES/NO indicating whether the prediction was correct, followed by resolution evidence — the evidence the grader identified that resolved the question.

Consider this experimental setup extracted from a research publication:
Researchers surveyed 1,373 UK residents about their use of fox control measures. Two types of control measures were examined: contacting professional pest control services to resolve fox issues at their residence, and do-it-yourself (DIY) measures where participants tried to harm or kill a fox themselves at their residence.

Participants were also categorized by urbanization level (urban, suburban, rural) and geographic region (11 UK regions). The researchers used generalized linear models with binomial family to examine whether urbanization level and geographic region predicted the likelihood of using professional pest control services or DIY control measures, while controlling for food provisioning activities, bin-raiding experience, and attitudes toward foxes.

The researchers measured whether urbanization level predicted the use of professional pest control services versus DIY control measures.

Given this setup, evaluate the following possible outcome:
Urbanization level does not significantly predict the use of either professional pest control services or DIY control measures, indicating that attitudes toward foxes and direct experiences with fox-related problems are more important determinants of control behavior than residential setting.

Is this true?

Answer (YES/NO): NO